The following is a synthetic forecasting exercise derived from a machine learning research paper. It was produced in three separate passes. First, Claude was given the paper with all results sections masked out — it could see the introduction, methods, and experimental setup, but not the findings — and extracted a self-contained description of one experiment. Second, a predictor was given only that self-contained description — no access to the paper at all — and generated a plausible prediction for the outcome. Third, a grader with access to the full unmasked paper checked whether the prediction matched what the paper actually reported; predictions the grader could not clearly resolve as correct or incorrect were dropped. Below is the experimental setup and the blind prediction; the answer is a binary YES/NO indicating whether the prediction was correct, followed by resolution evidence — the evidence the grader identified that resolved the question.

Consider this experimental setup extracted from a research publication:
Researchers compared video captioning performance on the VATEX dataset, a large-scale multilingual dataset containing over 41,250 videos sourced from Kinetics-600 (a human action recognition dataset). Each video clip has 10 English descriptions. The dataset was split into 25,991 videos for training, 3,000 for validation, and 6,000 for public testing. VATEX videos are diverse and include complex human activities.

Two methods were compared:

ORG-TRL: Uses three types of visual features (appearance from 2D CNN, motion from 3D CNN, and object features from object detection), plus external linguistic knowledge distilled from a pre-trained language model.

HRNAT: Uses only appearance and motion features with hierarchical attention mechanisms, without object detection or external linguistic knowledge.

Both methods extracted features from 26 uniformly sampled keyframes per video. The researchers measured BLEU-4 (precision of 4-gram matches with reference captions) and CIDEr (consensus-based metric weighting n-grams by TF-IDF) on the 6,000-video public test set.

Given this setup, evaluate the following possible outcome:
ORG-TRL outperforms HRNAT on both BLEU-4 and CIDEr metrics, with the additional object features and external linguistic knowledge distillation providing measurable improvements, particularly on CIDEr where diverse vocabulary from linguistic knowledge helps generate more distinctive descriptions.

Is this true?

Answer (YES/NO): NO